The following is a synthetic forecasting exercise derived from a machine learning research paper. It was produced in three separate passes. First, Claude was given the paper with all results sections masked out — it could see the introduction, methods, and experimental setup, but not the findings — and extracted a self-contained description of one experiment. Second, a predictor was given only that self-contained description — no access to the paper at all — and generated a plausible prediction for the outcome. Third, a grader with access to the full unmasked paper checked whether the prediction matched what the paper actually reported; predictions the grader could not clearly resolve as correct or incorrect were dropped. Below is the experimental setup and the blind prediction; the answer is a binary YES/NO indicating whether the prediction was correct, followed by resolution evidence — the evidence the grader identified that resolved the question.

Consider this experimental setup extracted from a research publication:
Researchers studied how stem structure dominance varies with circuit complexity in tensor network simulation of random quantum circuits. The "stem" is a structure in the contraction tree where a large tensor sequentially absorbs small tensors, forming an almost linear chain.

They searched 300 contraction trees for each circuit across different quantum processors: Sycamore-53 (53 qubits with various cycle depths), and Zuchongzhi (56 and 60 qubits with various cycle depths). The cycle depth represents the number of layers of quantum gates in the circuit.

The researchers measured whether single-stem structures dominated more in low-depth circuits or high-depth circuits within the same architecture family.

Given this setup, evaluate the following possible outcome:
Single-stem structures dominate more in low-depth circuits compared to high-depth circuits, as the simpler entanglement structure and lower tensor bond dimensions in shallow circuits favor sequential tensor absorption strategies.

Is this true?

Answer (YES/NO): YES